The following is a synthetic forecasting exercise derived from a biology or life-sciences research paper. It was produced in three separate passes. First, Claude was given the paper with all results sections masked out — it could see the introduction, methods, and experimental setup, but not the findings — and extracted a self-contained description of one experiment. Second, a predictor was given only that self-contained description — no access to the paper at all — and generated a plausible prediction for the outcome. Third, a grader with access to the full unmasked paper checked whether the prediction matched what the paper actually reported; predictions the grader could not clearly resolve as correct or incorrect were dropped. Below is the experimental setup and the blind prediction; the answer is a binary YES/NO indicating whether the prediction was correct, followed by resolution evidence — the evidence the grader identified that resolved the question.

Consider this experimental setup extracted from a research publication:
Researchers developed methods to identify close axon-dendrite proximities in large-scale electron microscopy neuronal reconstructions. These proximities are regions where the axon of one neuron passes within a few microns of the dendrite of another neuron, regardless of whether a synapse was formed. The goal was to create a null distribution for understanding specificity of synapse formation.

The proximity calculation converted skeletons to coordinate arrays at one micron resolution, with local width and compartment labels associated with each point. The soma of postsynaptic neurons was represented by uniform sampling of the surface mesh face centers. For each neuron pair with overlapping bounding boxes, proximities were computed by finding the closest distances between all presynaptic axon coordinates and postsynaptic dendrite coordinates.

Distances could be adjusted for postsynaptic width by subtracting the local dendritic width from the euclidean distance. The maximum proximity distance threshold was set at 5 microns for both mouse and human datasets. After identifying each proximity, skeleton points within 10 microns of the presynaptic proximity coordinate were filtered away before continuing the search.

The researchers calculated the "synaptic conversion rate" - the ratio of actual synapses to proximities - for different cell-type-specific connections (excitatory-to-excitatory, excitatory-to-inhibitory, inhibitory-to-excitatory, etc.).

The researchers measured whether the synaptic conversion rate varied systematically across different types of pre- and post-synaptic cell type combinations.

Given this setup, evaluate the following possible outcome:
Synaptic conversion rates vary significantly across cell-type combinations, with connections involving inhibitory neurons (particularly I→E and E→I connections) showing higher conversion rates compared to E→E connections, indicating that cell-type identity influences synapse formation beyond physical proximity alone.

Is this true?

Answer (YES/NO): YES